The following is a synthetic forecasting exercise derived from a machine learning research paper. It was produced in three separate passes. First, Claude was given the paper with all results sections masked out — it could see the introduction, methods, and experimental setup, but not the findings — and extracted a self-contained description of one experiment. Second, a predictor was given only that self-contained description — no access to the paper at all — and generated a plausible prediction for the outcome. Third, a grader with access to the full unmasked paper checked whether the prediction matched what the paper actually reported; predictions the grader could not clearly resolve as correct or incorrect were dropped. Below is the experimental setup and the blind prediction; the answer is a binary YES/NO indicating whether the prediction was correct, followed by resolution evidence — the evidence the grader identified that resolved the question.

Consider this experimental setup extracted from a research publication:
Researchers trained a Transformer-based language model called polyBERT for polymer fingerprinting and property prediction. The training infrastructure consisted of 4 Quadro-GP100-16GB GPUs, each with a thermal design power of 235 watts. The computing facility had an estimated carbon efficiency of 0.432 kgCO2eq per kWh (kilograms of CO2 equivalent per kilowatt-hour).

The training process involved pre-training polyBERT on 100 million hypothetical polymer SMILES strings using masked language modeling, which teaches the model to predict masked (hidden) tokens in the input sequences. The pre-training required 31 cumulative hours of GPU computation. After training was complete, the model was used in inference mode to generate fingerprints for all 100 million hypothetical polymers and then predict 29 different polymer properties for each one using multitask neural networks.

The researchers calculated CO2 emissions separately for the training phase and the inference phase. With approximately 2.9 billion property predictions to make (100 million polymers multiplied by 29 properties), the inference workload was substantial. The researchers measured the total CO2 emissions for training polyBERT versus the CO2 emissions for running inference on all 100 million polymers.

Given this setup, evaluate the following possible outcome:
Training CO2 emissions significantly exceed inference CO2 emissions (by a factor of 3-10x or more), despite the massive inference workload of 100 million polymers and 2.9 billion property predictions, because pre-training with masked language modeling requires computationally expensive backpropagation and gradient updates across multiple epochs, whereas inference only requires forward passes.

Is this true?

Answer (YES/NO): NO